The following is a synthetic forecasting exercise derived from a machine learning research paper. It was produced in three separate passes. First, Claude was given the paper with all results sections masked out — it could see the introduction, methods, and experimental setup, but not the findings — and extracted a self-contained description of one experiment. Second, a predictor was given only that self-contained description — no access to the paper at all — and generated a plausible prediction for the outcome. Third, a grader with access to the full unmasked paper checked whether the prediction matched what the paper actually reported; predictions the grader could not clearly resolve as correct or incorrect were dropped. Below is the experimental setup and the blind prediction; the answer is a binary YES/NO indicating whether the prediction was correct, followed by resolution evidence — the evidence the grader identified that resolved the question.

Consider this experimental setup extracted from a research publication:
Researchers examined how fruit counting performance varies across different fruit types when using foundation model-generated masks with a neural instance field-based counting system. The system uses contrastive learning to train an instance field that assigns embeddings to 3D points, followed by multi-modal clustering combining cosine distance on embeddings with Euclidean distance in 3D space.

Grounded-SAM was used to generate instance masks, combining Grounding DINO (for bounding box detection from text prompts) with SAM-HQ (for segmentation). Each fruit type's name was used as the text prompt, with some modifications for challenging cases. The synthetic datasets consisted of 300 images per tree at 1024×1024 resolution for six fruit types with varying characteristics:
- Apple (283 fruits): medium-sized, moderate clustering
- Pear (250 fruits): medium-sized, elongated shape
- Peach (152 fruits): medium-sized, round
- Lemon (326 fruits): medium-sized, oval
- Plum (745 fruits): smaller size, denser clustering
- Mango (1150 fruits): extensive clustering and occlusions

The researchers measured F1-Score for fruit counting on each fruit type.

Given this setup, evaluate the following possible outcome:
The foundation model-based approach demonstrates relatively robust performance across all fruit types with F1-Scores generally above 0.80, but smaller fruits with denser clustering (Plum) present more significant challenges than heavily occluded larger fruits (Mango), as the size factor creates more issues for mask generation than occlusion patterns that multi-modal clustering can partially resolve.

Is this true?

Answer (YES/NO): NO